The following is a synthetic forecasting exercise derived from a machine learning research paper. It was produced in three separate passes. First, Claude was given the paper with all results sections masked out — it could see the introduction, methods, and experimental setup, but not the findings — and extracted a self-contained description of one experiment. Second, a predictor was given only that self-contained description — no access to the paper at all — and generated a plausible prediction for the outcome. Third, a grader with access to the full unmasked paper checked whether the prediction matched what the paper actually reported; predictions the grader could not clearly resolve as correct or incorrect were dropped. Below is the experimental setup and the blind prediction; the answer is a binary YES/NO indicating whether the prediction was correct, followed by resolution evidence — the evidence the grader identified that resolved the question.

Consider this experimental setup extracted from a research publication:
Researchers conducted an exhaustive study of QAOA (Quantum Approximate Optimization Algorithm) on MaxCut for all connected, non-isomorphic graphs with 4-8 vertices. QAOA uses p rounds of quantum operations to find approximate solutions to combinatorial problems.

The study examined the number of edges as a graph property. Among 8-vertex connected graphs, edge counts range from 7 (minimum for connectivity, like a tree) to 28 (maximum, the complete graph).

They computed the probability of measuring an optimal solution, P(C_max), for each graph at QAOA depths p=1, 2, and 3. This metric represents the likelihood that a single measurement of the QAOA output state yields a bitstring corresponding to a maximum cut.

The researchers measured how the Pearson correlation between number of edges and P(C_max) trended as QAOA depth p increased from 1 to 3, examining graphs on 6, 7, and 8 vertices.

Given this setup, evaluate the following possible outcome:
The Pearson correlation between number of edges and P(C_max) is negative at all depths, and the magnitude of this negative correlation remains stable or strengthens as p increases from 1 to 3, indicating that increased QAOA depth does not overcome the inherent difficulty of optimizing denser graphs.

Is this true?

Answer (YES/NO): YES